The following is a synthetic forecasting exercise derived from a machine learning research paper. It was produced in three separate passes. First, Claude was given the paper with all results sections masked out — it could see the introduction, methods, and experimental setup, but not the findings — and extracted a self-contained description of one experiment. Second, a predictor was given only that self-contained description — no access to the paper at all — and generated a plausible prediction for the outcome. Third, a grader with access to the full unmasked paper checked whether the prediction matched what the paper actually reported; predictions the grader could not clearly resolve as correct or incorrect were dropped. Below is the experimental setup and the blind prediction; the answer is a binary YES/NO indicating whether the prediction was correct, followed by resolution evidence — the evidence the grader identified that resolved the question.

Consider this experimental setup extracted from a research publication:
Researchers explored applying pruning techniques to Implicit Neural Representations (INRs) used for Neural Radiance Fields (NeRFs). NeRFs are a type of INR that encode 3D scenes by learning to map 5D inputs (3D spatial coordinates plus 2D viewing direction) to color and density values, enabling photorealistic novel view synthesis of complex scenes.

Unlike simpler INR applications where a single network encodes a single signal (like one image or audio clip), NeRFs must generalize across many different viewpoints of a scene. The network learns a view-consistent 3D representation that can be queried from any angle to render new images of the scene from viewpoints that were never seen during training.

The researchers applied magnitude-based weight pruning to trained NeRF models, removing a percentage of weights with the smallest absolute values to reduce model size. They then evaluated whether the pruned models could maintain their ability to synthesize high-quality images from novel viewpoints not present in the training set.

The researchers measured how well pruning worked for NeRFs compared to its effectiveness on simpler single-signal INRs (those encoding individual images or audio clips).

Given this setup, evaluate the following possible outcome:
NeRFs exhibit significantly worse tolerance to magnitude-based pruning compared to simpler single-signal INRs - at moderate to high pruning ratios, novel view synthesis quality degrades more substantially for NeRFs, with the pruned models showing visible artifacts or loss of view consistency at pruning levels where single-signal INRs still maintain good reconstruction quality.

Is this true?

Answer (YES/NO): YES